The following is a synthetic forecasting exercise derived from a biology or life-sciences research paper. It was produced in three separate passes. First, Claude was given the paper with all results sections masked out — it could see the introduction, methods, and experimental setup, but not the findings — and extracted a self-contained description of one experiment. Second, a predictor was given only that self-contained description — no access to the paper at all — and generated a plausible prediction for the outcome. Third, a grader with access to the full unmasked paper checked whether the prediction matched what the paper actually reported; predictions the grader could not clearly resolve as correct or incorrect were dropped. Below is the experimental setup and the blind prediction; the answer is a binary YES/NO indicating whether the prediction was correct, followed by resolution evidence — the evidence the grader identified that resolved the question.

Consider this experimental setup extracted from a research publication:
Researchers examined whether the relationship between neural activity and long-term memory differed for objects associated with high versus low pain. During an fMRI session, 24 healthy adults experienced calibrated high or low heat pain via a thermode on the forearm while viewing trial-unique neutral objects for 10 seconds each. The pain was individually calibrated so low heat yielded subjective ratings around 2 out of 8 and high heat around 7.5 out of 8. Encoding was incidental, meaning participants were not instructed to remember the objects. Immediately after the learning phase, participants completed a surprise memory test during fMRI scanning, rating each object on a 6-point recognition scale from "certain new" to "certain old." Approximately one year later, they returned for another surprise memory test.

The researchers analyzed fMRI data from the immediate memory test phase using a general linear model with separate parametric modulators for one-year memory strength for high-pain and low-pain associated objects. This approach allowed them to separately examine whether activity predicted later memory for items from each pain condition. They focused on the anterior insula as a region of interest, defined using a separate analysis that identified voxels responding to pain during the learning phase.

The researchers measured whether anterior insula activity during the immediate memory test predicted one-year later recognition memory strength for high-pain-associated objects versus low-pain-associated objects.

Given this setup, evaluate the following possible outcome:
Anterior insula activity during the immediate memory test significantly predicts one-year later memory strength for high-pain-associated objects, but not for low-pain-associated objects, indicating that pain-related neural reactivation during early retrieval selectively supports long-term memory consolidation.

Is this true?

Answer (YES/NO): YES